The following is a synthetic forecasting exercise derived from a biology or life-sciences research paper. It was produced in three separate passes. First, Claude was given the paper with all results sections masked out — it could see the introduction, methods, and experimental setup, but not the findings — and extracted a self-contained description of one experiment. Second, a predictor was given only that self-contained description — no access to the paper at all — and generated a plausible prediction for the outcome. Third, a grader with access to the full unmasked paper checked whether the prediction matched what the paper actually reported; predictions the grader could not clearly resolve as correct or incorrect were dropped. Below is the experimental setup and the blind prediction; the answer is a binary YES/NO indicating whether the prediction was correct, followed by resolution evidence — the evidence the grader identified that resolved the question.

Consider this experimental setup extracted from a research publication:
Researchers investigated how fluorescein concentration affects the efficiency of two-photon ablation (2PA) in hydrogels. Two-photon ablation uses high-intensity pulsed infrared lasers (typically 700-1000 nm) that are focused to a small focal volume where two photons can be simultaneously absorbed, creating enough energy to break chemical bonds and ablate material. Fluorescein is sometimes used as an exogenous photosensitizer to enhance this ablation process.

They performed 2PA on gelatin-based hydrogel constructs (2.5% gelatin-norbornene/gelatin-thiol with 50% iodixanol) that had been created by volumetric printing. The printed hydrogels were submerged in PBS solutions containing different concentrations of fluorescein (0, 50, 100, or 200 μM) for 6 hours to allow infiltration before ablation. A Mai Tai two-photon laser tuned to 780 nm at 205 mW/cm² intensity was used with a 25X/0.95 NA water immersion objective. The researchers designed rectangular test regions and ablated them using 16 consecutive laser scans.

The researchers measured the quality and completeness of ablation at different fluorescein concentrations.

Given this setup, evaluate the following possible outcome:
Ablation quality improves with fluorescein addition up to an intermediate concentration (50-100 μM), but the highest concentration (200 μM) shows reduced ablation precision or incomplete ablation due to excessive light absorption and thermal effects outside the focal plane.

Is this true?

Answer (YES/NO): NO